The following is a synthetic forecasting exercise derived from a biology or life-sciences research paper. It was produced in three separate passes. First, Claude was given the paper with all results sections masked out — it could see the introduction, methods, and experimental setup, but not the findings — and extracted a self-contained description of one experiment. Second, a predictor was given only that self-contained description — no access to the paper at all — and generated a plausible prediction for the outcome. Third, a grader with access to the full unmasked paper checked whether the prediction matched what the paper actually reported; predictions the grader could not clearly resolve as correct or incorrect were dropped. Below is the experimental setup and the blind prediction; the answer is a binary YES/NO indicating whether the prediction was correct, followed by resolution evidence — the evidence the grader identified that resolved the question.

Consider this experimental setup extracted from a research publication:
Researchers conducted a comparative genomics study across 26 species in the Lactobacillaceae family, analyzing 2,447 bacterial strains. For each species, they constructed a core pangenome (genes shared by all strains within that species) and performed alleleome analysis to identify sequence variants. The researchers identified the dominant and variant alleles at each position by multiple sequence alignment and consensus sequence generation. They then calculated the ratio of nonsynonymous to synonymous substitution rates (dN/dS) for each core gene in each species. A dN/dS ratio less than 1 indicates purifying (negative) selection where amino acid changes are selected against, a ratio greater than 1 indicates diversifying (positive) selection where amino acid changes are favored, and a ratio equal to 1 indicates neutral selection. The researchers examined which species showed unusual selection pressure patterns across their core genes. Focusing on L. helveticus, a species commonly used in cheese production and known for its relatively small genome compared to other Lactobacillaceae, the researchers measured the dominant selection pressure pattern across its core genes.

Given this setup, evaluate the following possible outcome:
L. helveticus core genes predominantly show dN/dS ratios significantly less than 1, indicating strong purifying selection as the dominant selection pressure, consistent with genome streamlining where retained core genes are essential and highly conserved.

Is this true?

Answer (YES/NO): NO